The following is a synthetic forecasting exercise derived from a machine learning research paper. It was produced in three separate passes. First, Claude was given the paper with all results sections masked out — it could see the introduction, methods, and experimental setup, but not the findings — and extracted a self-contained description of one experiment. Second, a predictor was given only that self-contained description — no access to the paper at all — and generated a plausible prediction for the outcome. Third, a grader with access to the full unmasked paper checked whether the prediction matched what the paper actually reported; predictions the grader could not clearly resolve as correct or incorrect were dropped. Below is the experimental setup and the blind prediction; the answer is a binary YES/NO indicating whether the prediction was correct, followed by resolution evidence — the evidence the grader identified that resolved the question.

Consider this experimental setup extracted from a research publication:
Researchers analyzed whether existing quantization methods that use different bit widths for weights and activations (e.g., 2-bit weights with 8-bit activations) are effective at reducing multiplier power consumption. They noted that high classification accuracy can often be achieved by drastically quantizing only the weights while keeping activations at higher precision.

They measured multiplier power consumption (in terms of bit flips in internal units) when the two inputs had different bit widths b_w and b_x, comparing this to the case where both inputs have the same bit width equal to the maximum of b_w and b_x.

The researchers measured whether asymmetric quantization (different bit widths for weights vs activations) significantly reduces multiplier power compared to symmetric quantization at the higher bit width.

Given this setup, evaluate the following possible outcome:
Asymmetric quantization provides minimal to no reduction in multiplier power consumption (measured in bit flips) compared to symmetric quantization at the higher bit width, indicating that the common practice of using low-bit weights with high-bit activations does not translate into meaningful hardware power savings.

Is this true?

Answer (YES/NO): YES